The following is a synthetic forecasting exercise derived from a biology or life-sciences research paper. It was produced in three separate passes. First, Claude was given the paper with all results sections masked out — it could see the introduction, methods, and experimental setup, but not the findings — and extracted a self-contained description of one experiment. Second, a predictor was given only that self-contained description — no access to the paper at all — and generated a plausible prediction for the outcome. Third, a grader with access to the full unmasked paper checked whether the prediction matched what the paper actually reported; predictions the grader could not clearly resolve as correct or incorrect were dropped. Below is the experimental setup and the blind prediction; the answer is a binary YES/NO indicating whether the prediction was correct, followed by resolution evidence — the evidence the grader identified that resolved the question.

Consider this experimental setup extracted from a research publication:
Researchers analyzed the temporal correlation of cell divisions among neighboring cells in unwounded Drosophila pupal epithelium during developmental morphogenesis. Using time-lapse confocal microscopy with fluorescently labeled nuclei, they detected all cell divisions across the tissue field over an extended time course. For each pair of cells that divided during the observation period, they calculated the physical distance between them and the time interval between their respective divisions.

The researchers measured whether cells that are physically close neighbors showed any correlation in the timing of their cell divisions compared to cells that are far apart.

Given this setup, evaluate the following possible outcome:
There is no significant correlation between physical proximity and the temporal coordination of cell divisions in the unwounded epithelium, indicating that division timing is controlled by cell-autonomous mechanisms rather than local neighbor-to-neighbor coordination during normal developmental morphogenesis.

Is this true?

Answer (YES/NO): NO